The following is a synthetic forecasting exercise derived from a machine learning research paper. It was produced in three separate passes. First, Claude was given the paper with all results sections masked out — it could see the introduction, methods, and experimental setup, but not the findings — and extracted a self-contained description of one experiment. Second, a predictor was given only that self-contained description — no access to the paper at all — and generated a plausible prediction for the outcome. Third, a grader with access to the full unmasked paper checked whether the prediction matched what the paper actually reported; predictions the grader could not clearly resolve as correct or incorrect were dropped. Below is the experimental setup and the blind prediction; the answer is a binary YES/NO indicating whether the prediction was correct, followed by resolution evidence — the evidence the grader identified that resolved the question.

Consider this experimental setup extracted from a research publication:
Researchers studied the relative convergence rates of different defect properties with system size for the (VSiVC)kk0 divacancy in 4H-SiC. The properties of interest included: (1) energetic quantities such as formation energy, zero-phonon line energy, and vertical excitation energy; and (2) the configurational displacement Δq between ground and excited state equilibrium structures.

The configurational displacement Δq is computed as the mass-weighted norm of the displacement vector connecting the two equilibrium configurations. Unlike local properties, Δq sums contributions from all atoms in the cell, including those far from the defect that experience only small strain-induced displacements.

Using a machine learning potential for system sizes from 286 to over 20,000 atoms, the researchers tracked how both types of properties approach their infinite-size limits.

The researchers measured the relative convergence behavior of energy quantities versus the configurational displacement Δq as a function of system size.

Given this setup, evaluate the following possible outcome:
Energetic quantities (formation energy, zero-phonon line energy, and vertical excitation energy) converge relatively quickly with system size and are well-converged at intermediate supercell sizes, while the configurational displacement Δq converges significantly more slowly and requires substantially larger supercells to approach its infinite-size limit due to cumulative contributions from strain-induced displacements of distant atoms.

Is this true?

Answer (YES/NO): YES